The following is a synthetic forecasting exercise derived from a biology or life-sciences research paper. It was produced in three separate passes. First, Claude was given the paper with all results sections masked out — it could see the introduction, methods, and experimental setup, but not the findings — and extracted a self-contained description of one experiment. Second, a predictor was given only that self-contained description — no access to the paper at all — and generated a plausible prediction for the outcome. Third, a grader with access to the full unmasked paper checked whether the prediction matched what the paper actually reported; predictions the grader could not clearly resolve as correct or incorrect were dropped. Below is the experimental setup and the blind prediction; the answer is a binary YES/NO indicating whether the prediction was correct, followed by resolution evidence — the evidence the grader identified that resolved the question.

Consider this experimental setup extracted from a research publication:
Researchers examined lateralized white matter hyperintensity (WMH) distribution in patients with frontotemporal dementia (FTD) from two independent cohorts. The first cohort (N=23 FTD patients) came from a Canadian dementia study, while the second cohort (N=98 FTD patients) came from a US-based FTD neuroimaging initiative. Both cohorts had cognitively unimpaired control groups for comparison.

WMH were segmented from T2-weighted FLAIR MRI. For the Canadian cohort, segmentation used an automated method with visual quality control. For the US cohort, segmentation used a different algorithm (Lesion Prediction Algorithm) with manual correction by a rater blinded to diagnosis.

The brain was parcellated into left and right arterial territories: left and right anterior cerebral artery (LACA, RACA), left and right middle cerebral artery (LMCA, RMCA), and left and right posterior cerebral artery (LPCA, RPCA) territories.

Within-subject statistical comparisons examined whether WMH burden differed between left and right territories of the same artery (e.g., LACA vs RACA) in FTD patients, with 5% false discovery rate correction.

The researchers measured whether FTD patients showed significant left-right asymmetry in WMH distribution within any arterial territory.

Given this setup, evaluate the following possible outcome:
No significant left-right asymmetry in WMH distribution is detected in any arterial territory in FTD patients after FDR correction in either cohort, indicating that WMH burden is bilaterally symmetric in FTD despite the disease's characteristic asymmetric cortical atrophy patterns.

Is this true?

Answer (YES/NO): YES